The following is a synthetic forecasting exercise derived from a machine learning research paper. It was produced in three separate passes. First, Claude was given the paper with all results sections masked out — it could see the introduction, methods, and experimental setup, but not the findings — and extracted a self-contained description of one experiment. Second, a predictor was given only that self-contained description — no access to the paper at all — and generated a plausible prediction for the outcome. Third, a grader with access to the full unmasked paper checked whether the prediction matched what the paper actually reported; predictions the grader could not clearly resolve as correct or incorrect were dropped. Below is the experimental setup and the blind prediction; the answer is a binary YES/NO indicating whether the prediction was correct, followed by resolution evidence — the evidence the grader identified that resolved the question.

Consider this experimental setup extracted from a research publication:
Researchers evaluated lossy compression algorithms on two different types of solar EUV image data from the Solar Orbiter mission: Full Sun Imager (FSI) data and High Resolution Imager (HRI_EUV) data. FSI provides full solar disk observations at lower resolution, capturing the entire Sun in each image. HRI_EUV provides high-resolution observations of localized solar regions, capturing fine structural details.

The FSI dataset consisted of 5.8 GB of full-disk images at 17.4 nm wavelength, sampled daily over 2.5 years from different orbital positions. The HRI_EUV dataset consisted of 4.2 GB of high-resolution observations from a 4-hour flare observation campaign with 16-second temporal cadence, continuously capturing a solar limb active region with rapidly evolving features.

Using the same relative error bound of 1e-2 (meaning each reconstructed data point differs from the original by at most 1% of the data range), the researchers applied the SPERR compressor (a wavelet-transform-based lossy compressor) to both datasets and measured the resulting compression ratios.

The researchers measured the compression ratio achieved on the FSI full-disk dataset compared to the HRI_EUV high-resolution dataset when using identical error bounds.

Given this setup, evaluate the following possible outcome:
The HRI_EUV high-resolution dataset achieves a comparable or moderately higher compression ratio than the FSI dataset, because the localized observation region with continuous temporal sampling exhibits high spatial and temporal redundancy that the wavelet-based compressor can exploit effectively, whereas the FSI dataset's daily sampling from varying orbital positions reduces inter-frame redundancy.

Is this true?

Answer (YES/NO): NO